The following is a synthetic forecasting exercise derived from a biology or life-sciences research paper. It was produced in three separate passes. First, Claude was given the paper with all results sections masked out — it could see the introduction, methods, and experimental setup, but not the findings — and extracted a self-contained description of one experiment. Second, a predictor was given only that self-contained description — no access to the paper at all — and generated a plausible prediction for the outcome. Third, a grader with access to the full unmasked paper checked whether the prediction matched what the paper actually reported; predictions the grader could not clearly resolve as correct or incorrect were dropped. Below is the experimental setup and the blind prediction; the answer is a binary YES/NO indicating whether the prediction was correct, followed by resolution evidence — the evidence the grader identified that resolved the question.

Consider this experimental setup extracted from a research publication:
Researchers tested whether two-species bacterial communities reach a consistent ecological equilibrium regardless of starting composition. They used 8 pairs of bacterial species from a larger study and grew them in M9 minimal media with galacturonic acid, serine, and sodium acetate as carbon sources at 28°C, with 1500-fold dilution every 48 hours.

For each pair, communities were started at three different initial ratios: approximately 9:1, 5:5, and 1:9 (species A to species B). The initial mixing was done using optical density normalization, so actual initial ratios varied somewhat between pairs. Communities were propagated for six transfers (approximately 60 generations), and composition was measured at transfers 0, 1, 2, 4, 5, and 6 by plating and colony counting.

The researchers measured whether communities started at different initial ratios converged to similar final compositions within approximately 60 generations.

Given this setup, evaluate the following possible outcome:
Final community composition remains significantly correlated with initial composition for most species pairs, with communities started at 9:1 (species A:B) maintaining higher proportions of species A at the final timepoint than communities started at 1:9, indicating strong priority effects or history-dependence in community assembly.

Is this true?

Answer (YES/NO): NO